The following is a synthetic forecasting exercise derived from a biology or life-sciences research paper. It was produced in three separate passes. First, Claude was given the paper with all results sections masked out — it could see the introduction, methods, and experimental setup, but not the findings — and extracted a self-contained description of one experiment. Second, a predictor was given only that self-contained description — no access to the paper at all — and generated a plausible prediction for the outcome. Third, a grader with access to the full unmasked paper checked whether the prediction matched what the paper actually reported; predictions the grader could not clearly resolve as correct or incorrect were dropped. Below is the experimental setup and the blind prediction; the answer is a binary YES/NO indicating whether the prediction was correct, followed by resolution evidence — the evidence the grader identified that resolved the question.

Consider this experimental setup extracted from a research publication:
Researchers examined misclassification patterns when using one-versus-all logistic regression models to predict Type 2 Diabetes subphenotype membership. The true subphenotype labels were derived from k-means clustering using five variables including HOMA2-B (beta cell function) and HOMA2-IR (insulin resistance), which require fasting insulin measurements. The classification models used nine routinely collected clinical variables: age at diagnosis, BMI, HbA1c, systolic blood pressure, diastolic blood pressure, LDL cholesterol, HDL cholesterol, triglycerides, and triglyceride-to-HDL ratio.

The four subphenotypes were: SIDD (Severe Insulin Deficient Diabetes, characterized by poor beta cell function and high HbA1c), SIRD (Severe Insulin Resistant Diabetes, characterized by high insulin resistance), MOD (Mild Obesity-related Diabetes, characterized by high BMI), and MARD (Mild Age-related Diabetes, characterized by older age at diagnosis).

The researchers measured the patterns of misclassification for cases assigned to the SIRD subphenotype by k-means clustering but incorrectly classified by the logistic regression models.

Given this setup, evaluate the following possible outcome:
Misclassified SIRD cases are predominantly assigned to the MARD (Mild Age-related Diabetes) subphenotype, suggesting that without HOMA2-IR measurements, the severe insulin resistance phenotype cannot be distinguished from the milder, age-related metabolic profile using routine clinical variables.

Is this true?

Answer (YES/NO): NO